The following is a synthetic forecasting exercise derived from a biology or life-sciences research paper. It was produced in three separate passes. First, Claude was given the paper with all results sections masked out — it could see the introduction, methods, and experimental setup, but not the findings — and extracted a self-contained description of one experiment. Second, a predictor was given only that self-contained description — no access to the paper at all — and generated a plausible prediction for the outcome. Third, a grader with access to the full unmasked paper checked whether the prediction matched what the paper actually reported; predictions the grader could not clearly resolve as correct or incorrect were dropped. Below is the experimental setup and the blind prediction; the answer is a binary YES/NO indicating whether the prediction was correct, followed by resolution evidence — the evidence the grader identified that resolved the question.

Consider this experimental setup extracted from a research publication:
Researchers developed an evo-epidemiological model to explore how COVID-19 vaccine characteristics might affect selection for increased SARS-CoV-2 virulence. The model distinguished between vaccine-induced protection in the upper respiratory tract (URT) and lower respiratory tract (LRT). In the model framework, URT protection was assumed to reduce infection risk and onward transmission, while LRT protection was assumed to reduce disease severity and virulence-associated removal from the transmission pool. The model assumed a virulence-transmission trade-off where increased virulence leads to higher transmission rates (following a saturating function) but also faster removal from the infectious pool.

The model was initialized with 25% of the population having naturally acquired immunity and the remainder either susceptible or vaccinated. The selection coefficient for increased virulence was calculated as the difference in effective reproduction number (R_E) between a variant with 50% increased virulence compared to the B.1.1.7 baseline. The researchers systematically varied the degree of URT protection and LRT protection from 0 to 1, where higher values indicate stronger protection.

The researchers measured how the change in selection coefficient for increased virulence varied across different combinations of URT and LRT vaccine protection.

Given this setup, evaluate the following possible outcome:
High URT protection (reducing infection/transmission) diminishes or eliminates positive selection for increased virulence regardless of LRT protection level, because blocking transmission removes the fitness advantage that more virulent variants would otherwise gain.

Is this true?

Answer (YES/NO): YES